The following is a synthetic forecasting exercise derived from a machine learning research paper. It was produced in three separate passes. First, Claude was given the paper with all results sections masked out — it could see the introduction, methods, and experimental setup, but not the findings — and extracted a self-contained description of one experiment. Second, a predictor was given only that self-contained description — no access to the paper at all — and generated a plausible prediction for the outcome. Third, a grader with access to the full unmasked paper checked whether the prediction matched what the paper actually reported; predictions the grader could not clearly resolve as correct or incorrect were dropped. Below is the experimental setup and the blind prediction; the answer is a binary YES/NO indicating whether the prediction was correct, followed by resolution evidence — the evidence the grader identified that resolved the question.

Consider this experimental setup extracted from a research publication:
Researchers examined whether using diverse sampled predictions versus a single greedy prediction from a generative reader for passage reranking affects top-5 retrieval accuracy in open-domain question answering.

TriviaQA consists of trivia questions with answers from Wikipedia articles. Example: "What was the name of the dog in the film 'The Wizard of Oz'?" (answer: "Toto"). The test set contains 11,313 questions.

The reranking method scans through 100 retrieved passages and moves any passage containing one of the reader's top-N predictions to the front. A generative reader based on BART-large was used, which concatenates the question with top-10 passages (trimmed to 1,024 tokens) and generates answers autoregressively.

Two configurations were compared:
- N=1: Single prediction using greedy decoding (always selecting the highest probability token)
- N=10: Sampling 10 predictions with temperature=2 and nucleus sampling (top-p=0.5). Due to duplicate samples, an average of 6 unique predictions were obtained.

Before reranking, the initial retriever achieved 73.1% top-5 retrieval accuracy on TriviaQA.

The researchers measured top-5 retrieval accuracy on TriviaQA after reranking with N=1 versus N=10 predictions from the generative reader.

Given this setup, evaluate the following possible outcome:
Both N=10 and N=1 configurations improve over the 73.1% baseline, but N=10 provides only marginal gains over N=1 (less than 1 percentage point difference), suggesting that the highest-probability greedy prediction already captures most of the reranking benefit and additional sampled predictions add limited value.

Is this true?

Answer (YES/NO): YES